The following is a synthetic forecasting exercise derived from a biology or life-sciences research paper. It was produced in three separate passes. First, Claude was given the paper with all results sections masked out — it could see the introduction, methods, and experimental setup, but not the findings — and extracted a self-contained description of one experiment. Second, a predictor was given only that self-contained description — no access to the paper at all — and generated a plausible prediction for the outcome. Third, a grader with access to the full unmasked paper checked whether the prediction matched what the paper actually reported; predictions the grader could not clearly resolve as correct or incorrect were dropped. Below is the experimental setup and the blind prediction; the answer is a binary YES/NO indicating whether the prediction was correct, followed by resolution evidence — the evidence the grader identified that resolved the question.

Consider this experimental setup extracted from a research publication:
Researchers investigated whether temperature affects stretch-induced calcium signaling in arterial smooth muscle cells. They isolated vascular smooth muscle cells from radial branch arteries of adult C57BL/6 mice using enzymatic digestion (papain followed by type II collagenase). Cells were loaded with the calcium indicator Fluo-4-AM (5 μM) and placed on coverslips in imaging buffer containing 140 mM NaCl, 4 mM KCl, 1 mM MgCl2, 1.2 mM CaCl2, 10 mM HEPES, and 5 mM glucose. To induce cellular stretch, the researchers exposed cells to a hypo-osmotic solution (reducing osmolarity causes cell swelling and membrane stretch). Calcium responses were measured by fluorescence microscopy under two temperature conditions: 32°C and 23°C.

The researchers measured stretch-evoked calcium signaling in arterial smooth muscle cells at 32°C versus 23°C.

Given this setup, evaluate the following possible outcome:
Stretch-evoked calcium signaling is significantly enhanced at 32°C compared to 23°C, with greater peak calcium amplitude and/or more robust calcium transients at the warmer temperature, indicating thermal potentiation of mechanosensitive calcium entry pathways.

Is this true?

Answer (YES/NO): YES